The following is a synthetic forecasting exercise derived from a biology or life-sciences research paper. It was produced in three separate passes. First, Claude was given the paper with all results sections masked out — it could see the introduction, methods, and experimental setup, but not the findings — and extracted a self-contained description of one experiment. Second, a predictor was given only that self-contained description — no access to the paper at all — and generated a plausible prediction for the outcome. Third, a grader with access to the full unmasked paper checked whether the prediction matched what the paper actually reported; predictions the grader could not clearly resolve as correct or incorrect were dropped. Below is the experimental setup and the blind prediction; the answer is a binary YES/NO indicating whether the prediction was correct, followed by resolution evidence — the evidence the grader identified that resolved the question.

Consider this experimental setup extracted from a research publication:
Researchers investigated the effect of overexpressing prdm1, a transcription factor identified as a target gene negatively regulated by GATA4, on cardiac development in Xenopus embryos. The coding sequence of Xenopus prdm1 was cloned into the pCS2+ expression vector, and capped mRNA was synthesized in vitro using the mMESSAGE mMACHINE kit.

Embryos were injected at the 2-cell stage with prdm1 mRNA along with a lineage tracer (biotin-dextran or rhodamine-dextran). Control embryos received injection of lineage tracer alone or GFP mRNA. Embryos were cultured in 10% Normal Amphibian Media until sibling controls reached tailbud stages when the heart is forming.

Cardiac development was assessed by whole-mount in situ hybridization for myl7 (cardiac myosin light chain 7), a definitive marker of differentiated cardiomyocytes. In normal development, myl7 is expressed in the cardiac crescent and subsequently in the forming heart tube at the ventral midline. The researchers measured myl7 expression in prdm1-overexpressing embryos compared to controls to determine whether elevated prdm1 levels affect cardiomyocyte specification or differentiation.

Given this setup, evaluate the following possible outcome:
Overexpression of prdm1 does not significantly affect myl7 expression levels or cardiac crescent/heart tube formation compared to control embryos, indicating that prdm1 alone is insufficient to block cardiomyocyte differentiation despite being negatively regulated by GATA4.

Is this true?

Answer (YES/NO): NO